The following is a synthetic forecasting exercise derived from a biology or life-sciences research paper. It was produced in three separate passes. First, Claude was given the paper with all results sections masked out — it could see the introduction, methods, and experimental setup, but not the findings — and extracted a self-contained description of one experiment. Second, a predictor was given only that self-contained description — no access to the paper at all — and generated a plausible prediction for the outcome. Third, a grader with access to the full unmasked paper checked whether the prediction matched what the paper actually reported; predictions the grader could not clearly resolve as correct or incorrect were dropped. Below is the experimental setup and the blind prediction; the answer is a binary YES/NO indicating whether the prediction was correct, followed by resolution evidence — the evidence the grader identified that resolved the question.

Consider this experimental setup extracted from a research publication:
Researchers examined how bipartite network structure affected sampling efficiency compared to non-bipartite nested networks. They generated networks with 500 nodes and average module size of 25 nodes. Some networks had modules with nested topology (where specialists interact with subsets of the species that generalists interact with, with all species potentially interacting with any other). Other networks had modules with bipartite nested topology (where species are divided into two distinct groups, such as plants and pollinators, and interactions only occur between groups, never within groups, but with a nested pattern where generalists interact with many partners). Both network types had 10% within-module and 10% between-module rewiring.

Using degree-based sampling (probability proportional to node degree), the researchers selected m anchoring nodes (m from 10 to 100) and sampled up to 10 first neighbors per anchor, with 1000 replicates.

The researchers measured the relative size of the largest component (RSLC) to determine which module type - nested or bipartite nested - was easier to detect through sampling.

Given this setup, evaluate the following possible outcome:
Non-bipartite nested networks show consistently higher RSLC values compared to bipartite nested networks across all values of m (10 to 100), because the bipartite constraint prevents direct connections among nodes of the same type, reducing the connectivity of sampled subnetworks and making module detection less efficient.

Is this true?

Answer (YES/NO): YES